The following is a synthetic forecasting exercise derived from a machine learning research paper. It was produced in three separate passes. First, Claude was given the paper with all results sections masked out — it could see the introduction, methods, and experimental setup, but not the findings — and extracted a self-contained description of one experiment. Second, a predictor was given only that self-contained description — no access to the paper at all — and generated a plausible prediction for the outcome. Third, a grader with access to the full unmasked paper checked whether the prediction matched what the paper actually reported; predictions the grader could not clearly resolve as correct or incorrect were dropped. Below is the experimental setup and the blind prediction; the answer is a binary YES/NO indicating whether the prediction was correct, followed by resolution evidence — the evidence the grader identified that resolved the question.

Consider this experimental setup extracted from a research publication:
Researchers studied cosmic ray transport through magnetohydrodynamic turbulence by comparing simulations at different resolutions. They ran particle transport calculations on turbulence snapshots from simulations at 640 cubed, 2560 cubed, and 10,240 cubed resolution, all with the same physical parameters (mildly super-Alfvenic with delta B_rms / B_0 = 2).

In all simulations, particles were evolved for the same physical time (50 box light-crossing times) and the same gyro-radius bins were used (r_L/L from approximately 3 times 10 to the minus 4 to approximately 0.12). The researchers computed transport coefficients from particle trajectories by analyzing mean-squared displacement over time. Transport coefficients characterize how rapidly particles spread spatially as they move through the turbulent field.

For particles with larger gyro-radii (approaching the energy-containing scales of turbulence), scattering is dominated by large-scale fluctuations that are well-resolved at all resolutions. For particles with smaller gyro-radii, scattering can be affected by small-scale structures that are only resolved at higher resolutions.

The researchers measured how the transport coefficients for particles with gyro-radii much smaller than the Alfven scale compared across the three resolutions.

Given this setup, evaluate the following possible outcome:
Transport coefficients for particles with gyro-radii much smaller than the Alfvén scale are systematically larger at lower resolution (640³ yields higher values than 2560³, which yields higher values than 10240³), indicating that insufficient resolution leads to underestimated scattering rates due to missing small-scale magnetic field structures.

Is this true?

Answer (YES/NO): NO